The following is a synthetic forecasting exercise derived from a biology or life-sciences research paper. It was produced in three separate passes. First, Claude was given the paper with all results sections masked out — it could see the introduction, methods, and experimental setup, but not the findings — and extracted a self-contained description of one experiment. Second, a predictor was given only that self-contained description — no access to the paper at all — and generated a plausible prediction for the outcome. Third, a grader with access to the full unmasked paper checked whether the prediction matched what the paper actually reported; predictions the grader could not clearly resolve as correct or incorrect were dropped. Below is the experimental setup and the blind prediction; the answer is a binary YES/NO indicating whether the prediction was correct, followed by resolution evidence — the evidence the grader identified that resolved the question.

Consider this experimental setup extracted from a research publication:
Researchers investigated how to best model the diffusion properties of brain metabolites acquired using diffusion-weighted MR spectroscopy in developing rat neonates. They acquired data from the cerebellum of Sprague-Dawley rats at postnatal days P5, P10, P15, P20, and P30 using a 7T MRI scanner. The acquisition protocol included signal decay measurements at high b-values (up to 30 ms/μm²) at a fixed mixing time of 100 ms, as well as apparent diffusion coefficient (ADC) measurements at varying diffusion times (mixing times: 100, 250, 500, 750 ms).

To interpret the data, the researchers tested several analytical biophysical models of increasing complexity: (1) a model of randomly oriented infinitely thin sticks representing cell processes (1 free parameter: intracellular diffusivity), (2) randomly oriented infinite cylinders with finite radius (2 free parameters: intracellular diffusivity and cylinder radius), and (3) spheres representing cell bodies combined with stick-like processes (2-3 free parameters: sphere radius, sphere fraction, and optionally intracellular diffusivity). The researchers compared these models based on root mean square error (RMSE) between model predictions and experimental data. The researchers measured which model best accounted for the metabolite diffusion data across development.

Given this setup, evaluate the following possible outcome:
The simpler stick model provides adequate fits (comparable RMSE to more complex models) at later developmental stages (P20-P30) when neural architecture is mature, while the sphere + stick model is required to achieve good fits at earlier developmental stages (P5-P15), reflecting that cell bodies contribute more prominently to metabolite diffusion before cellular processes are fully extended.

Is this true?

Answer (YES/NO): NO